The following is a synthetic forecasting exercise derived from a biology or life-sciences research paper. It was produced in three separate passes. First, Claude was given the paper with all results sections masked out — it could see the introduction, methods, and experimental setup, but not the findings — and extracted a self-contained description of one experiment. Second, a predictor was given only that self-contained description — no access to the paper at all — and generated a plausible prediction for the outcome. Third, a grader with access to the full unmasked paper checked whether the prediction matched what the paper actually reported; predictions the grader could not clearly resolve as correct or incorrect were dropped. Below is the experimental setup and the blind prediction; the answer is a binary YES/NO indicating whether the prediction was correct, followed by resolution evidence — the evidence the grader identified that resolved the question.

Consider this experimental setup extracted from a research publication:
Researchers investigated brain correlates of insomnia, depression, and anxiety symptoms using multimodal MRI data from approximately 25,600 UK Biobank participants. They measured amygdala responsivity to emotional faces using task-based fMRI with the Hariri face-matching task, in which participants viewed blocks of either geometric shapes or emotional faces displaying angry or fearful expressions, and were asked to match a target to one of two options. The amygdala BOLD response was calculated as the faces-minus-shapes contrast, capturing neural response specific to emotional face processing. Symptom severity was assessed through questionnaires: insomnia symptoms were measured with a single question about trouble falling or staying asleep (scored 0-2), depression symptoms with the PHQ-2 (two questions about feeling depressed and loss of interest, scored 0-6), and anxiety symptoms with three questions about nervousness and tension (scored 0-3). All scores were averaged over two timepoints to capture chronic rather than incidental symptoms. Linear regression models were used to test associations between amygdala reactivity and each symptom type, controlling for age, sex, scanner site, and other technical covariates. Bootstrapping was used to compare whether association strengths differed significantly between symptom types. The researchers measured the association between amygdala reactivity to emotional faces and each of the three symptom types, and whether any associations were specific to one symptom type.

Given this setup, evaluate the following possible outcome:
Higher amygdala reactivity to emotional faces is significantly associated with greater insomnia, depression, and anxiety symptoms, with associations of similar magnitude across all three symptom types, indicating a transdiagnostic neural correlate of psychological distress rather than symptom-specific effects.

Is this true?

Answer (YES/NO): NO